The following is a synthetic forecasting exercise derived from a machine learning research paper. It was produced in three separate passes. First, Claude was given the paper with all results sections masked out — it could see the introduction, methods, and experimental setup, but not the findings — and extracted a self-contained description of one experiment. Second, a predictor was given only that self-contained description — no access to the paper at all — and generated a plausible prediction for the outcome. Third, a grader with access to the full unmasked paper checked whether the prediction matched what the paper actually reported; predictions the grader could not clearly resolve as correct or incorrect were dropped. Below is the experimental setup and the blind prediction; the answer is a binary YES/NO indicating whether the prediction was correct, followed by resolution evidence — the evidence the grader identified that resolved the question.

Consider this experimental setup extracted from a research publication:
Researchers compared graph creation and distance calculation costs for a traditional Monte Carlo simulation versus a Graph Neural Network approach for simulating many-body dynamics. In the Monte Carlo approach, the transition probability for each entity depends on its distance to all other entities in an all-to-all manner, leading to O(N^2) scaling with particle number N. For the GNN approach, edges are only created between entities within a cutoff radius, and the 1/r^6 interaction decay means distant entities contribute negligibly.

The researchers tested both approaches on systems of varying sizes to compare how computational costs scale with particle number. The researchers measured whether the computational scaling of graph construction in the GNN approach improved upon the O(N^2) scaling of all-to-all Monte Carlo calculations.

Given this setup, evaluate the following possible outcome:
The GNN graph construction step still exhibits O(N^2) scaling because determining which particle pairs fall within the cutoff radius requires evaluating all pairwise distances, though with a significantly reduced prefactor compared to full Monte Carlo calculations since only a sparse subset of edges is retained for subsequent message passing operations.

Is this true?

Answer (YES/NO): NO